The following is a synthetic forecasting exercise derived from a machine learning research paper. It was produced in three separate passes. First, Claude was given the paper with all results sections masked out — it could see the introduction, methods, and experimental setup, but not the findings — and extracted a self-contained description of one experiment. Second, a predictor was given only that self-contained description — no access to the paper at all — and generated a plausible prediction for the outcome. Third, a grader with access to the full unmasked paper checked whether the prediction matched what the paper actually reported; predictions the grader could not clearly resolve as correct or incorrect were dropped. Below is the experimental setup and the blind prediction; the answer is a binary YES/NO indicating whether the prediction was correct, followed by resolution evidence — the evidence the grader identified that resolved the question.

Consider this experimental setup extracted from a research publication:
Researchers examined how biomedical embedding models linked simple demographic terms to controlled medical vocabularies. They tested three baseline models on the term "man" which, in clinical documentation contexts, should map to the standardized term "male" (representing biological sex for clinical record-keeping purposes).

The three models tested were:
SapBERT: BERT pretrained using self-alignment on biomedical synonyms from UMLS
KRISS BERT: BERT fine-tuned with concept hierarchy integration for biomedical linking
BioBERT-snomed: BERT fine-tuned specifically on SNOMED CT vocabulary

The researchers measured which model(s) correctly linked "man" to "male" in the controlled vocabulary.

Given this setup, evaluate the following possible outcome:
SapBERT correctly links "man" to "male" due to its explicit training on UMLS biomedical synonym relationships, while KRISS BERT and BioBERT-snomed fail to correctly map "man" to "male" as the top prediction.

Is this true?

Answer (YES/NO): NO